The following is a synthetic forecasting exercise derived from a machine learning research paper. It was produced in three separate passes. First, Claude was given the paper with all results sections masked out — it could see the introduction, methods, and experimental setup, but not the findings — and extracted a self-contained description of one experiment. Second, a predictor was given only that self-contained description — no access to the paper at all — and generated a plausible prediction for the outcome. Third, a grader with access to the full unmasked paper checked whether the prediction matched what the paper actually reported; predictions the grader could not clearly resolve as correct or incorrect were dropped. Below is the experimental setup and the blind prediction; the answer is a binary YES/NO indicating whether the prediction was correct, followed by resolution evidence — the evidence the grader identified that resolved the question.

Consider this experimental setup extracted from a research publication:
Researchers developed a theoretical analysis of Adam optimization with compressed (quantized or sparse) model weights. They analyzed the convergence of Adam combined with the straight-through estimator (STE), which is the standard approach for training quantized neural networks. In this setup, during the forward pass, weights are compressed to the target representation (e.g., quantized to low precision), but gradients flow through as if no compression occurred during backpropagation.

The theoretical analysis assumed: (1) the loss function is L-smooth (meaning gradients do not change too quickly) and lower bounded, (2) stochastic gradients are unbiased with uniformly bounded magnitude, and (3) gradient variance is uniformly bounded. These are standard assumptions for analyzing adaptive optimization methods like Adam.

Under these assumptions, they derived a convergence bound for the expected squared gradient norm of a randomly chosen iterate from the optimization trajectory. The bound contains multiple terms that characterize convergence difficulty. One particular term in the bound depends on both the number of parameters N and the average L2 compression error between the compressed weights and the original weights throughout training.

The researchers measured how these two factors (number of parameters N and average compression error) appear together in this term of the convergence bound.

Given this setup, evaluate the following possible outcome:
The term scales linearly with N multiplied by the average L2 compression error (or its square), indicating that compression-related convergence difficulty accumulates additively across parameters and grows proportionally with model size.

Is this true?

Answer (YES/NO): YES